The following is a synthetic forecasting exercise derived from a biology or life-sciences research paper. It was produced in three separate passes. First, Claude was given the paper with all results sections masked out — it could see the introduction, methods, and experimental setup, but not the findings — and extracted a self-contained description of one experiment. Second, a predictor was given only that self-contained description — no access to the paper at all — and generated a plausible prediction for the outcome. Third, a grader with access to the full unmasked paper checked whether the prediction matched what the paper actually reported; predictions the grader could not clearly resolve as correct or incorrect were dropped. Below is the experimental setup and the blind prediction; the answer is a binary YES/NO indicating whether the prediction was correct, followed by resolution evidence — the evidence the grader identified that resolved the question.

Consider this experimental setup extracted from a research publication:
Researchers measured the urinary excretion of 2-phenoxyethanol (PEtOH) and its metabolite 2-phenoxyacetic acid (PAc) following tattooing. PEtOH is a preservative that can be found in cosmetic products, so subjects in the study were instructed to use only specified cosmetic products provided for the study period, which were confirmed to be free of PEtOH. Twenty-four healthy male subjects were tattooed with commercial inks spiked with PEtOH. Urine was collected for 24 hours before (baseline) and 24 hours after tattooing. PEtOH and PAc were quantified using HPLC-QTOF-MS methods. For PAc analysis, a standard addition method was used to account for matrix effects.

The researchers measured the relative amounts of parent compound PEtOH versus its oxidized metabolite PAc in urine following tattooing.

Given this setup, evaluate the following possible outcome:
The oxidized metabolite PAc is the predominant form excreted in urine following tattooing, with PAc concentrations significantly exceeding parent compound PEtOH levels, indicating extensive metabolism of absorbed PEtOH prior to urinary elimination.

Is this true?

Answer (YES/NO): YES